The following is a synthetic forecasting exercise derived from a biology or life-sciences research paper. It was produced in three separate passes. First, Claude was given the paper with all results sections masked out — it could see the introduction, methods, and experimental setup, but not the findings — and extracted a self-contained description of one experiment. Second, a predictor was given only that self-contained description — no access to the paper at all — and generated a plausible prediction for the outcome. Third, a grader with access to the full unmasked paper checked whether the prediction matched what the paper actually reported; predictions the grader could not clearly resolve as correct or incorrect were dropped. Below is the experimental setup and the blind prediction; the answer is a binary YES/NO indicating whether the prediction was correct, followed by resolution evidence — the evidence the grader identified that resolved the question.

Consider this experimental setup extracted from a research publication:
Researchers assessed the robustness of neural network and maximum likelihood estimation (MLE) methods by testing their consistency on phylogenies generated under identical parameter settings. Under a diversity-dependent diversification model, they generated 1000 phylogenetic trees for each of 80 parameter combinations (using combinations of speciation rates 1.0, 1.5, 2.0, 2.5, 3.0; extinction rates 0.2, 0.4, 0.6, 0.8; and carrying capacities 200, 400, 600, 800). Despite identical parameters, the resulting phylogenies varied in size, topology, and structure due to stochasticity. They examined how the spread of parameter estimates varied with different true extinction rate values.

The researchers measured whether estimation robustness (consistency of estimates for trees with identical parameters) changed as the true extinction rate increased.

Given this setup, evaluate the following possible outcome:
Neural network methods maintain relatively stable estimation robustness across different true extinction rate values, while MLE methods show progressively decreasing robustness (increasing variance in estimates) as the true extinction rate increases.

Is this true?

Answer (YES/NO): NO